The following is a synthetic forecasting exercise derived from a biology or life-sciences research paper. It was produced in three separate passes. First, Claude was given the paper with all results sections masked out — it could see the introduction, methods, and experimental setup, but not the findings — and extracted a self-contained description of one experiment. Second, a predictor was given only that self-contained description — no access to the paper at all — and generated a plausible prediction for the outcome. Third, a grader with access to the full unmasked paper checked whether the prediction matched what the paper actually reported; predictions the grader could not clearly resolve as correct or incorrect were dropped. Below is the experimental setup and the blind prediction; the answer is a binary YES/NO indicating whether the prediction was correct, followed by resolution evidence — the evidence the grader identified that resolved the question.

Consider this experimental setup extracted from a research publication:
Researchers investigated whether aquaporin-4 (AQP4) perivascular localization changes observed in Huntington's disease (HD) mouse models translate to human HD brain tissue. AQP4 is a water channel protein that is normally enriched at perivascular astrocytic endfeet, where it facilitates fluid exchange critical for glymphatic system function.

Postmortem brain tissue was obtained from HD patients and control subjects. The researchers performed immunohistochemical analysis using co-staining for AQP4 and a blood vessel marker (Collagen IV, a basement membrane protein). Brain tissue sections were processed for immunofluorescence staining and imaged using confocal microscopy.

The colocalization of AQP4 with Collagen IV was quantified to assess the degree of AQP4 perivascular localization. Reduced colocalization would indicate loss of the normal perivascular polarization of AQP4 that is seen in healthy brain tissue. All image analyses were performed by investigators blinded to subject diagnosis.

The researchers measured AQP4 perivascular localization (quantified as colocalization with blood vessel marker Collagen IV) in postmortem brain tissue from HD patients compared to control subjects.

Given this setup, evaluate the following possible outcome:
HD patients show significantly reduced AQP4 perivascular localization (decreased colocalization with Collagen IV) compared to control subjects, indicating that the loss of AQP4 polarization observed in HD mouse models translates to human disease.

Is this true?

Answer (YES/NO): YES